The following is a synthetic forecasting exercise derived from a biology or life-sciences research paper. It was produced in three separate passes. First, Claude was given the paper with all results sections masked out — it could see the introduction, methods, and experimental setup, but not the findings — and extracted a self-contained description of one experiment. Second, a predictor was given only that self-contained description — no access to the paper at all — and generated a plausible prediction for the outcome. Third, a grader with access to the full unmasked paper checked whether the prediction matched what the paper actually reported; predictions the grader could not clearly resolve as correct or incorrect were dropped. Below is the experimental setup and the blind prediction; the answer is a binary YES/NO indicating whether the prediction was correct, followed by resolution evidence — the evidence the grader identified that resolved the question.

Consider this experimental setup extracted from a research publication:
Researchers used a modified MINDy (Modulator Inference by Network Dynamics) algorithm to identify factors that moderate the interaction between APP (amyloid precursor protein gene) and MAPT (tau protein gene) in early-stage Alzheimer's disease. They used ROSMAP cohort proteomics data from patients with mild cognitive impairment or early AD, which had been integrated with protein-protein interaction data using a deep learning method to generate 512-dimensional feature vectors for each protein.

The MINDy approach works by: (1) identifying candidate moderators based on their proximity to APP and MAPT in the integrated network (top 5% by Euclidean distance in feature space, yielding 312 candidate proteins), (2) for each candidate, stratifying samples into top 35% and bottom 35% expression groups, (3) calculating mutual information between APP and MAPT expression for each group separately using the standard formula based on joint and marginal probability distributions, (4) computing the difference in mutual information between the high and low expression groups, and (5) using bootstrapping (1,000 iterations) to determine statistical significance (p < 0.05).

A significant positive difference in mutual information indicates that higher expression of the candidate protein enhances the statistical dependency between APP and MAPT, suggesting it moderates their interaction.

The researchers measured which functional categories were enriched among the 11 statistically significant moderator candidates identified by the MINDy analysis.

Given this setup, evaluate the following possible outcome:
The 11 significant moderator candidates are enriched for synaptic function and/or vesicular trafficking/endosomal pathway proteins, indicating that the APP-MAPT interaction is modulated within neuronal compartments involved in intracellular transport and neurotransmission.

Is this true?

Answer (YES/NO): NO